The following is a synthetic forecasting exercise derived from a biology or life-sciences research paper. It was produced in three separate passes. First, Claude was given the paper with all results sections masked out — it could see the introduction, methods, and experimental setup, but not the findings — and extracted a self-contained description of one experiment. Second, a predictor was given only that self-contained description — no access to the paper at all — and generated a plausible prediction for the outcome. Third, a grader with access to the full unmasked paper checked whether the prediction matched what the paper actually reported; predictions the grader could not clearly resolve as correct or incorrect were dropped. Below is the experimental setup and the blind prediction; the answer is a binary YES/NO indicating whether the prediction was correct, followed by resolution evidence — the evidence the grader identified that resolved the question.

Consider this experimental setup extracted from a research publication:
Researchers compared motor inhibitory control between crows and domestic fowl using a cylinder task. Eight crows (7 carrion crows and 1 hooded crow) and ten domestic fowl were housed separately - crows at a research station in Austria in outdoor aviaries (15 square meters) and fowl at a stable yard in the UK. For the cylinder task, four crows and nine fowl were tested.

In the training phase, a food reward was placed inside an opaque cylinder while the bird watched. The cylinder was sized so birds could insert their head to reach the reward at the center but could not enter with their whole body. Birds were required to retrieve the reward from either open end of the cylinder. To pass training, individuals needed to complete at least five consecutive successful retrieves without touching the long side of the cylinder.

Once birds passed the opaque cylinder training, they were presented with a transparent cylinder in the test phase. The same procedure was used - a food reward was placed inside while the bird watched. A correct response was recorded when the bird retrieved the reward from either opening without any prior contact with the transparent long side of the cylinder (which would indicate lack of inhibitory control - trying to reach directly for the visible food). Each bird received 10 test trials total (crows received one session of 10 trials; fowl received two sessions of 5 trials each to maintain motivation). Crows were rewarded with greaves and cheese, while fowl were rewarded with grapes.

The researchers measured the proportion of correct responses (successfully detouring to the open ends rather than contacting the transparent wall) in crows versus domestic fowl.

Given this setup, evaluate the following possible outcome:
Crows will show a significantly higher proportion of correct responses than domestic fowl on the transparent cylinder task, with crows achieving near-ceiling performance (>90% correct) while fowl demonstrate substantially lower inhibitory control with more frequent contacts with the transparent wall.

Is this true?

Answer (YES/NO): NO